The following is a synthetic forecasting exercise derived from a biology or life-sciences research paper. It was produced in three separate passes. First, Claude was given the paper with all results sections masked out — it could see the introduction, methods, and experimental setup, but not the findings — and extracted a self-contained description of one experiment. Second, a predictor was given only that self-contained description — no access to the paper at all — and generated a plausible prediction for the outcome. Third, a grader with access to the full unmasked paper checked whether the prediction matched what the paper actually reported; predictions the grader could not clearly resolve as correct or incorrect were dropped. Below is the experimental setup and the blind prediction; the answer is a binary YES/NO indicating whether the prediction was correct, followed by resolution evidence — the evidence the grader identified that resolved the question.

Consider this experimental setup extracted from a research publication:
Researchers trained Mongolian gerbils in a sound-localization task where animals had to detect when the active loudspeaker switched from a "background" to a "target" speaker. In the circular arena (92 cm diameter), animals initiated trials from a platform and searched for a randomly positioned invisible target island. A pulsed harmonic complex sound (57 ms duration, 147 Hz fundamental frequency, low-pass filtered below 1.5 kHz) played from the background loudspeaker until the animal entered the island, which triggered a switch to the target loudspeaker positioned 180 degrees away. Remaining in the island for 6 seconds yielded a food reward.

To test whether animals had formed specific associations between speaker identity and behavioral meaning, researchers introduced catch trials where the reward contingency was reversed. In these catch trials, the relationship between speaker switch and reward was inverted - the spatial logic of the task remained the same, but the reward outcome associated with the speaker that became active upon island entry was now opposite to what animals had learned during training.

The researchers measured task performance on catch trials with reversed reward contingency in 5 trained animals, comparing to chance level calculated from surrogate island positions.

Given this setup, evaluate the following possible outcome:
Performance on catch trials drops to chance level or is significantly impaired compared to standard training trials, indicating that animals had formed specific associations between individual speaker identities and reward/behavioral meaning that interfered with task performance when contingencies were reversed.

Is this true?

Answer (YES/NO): YES